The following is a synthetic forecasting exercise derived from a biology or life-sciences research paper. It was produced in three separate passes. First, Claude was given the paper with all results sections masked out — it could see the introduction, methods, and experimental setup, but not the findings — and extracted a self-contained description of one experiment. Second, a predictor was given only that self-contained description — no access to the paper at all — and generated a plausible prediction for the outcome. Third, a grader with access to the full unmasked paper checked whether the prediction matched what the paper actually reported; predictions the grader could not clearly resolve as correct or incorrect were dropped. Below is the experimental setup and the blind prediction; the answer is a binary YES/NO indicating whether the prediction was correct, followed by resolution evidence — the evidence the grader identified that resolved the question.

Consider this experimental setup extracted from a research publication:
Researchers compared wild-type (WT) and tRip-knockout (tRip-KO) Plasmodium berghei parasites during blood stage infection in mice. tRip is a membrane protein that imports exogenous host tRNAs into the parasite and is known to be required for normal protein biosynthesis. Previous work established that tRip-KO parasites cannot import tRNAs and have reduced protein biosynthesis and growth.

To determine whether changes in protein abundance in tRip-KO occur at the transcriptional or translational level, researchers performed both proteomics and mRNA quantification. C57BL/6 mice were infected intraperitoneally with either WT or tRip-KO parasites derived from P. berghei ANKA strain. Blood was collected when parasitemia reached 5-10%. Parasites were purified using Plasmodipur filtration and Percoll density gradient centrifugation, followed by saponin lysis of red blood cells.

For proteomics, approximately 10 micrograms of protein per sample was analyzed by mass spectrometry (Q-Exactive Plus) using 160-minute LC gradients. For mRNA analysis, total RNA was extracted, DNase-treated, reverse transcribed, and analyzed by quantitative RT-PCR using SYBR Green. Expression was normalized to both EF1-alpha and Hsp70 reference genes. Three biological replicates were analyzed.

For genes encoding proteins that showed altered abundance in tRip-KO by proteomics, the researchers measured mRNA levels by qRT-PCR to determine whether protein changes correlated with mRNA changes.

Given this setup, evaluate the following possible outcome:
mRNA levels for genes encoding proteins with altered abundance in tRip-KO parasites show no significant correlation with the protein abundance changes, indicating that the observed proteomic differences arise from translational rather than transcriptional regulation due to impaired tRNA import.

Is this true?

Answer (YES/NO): NO